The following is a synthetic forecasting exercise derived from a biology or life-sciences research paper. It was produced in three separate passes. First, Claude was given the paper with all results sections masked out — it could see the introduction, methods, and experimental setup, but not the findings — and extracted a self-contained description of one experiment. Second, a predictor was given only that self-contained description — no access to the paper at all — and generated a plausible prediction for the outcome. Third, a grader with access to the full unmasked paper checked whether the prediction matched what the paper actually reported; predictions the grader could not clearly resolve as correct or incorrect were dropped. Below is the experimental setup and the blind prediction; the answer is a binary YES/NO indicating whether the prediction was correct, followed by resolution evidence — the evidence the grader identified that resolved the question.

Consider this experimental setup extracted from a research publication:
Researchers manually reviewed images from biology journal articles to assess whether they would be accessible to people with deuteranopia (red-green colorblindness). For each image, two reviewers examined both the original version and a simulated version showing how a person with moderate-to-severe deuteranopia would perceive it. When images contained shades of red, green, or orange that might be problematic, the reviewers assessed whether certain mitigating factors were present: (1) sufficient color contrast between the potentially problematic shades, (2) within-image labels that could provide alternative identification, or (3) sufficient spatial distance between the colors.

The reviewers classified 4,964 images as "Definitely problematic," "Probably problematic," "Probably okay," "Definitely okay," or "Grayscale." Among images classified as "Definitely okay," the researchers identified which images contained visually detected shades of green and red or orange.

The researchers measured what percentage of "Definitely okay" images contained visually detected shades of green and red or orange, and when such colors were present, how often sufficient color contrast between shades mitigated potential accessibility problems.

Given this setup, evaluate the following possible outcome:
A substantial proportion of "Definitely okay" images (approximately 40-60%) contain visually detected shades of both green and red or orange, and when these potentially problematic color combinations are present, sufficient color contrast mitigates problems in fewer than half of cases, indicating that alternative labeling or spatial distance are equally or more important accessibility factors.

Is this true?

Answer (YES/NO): NO